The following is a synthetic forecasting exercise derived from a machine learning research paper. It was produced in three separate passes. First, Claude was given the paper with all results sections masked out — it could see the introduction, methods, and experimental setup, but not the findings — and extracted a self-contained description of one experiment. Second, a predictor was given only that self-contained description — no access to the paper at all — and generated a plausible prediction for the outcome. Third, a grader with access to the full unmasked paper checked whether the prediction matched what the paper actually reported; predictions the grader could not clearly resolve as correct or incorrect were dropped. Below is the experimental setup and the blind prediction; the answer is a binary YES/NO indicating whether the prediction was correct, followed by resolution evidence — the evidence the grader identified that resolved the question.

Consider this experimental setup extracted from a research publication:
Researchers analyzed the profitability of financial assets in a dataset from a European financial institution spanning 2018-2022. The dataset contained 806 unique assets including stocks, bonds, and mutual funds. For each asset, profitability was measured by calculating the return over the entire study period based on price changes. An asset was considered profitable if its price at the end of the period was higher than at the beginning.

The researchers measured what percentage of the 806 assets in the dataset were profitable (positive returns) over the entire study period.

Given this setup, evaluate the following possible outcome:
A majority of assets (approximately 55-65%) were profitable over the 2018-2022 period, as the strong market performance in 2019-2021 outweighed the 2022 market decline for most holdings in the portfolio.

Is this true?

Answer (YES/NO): NO